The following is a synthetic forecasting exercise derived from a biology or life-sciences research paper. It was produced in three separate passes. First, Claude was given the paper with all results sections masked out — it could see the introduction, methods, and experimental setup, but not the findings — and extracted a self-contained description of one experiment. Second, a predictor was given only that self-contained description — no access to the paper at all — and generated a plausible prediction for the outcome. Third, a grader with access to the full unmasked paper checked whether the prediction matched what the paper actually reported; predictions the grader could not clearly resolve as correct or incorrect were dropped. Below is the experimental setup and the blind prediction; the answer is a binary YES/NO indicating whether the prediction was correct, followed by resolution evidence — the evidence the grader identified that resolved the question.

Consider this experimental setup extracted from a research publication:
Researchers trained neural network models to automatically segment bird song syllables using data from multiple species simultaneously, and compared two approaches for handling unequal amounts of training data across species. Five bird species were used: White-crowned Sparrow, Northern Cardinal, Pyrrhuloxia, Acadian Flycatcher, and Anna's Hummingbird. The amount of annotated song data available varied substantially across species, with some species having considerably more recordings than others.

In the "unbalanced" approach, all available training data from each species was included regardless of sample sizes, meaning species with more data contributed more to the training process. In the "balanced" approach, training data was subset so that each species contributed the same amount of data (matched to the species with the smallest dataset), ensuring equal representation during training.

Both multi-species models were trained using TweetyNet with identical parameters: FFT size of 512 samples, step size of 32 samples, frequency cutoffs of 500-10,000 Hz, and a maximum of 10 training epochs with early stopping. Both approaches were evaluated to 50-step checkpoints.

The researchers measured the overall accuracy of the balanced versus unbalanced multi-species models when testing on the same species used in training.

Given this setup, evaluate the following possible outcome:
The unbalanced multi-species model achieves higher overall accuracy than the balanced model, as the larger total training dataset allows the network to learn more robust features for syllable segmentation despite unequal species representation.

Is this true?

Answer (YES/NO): NO